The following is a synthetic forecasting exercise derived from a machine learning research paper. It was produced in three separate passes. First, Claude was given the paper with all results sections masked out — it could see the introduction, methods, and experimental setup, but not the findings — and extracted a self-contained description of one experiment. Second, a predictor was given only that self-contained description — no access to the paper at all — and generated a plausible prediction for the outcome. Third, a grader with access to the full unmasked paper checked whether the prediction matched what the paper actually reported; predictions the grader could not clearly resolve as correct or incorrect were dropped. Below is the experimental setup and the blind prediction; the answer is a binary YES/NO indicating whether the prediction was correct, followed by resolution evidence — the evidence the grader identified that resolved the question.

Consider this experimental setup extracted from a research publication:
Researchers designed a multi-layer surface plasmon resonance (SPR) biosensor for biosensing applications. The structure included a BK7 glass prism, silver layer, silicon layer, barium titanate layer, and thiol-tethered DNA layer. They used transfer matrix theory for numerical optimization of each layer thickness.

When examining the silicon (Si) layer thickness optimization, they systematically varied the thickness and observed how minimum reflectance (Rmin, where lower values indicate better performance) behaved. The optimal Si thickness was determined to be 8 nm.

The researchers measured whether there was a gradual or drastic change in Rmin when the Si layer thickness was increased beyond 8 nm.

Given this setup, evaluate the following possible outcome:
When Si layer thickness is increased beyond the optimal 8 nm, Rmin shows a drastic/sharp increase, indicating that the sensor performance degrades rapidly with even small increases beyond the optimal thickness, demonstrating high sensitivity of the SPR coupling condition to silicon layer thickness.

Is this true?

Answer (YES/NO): YES